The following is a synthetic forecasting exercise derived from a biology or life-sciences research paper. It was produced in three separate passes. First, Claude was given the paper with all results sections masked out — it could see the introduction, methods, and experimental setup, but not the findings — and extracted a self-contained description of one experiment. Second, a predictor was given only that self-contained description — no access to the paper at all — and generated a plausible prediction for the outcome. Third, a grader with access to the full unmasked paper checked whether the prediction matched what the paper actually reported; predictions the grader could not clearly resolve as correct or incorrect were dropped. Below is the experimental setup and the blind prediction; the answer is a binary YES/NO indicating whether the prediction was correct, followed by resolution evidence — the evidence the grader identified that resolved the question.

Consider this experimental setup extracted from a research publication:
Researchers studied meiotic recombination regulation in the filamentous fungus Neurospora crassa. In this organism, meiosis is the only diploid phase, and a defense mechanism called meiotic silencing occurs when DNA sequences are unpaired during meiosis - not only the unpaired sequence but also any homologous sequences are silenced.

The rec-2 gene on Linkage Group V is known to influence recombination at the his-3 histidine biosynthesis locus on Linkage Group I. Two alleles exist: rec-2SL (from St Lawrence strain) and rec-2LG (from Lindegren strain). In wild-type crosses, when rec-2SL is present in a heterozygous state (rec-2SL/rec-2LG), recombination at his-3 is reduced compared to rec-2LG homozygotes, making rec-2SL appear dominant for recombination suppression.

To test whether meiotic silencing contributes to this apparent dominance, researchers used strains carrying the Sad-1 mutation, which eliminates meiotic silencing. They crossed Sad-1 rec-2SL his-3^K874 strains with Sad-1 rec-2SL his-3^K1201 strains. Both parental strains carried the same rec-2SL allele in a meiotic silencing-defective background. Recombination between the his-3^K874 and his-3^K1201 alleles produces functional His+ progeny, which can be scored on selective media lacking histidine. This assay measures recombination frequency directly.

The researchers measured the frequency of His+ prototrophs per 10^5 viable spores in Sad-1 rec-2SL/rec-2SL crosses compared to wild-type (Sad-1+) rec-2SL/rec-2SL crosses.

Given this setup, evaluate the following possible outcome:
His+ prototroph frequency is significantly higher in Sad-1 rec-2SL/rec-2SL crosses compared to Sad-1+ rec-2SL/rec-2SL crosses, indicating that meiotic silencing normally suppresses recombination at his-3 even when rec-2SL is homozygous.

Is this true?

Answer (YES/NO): NO